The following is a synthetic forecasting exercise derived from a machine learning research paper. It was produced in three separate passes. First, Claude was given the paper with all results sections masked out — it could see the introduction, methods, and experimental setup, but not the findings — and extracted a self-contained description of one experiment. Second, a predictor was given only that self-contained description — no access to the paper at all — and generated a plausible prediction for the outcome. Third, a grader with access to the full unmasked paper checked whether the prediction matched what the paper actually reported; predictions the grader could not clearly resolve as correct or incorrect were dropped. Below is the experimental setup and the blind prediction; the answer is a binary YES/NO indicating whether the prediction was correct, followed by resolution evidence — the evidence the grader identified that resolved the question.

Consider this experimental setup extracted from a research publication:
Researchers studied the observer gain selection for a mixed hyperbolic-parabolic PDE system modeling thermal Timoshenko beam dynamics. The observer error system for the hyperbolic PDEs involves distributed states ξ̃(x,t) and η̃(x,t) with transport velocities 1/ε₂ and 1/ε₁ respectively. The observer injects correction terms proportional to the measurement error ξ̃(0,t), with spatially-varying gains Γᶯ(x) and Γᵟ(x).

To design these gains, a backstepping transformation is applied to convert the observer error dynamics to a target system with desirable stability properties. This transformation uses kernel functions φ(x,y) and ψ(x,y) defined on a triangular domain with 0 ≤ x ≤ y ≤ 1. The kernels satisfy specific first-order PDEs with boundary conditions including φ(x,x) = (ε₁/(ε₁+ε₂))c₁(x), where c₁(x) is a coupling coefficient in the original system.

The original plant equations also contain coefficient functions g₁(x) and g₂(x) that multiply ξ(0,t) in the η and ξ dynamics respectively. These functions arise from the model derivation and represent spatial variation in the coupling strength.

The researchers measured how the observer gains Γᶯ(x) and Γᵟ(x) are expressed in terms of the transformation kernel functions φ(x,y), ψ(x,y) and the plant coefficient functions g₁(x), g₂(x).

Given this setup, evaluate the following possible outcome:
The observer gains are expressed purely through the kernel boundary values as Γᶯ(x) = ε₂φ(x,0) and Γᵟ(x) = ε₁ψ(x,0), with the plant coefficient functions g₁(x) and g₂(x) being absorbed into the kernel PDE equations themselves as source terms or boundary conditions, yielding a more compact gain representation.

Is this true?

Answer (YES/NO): NO